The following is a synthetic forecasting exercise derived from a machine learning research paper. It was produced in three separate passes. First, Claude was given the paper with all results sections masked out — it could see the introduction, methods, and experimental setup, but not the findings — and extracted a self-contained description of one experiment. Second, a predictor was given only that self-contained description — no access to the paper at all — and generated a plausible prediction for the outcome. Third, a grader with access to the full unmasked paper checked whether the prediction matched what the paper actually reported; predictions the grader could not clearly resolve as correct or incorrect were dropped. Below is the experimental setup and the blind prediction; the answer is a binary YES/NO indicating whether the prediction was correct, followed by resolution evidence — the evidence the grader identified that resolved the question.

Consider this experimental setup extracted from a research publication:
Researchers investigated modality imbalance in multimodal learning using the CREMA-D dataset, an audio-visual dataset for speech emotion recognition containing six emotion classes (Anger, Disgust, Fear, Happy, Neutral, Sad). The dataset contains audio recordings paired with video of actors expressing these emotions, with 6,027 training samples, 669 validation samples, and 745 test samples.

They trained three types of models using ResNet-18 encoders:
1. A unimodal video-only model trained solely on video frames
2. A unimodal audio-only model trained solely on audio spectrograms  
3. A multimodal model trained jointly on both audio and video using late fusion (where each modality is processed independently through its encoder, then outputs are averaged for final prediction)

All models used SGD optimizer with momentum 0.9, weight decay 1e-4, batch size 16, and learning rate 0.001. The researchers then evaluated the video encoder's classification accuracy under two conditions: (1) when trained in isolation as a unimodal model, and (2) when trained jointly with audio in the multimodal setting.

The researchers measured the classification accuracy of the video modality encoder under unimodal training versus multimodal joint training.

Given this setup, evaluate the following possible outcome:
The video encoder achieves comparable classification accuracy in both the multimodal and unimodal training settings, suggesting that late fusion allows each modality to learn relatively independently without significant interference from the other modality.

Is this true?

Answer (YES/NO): NO